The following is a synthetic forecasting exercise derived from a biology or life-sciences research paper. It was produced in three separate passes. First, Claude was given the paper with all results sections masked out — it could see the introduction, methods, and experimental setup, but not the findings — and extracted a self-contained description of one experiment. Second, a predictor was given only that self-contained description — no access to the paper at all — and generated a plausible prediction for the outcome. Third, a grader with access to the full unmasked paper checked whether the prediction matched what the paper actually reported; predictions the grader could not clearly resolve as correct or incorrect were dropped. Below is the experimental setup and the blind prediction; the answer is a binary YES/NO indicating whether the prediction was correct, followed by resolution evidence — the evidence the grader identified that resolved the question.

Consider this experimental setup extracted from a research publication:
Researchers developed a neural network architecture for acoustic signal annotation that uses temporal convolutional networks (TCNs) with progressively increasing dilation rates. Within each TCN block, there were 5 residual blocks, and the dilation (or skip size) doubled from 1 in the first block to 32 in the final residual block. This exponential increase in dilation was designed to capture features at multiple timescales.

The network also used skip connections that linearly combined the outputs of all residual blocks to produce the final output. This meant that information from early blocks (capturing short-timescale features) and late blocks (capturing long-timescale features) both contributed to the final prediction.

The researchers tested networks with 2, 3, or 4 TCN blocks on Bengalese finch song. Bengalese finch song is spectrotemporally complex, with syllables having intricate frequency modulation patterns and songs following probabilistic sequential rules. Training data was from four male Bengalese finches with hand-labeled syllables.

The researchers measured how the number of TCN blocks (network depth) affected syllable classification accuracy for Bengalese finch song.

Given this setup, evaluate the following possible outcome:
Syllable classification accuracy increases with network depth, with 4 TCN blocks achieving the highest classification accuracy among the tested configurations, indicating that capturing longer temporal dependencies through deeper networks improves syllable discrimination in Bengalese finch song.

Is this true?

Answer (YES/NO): NO